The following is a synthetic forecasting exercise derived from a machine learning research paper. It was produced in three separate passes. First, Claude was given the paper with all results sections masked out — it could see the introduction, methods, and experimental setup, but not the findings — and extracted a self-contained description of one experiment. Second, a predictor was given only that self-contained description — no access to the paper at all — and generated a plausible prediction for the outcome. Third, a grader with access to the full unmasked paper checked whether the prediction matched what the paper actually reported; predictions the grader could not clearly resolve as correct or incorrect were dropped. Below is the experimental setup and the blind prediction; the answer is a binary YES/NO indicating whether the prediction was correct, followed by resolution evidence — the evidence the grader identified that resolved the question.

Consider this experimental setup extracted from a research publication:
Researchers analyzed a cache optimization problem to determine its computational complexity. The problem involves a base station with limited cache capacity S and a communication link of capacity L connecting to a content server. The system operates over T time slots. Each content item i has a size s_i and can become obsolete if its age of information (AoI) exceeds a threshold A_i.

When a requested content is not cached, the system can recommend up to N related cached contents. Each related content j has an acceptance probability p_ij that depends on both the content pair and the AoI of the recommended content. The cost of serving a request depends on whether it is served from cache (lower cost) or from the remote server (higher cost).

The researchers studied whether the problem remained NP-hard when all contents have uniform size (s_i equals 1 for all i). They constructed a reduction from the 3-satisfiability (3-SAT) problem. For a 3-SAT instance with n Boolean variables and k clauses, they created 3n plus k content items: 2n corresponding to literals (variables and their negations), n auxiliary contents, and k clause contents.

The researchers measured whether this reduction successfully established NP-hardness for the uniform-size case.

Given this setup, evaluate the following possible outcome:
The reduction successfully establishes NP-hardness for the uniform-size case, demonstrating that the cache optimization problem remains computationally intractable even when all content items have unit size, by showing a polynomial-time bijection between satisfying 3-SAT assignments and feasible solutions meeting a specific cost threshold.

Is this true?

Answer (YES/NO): YES